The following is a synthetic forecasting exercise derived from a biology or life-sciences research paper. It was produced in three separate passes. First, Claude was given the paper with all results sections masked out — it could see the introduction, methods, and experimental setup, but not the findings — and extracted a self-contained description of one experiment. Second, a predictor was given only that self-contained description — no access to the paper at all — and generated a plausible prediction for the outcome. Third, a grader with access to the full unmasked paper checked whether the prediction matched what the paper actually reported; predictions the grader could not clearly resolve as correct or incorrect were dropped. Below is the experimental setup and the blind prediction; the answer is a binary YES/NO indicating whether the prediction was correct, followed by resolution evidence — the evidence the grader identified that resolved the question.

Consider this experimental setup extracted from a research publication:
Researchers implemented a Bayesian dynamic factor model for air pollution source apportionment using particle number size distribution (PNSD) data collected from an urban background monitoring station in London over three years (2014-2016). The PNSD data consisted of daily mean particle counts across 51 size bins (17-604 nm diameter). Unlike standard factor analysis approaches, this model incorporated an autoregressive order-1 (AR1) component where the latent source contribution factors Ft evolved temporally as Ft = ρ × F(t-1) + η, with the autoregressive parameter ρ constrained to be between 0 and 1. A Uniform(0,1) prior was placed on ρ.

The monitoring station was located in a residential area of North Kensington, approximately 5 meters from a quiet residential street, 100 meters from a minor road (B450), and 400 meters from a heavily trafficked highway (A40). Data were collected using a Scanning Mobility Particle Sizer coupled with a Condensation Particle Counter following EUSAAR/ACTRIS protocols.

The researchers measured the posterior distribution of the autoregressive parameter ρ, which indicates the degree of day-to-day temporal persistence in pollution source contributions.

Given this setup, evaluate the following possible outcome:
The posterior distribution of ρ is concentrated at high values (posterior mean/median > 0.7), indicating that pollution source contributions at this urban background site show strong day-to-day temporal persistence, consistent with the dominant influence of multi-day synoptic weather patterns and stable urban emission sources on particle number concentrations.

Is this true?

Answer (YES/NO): YES